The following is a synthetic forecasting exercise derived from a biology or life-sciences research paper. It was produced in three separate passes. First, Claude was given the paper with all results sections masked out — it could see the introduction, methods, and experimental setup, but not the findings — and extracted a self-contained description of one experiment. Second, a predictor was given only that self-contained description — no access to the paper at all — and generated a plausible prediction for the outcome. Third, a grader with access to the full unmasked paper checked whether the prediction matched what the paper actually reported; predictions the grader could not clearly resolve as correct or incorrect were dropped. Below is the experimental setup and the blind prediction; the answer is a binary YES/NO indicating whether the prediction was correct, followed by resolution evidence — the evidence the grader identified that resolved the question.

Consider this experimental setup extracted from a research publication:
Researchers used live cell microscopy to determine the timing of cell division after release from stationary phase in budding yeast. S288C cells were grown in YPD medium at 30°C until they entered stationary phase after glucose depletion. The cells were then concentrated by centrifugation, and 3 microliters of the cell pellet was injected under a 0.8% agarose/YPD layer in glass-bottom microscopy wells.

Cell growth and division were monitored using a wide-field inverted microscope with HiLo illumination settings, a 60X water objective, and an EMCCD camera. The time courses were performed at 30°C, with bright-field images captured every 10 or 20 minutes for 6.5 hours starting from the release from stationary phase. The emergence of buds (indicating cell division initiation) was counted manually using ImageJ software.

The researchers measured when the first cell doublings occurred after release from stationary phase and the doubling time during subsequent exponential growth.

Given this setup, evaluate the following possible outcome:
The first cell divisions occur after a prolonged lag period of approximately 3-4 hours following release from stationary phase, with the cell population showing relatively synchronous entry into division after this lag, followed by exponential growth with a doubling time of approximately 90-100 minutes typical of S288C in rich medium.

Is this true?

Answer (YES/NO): YES